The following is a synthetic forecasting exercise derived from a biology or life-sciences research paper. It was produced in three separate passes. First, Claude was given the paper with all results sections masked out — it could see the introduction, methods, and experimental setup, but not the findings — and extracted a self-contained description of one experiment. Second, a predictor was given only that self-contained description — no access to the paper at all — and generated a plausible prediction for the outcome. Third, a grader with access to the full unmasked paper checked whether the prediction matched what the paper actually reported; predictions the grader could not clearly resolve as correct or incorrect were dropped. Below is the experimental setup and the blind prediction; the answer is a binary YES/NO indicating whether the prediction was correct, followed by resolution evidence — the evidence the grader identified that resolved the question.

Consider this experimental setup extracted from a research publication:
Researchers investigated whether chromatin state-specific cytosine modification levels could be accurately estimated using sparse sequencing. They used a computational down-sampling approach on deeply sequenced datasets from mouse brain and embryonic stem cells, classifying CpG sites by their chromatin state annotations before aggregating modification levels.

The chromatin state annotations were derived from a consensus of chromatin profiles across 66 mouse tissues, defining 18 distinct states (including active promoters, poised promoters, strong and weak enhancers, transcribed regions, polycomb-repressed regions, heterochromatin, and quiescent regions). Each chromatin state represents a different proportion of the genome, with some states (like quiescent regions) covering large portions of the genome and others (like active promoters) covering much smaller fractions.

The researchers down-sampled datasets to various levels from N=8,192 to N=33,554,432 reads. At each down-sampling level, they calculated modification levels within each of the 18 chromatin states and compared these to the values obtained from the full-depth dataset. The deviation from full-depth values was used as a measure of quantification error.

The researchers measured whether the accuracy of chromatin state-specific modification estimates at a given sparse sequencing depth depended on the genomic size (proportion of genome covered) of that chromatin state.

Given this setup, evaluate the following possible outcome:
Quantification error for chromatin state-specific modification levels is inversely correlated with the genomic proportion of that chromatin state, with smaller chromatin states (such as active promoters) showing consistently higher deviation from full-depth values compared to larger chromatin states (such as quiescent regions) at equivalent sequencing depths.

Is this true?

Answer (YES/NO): YES